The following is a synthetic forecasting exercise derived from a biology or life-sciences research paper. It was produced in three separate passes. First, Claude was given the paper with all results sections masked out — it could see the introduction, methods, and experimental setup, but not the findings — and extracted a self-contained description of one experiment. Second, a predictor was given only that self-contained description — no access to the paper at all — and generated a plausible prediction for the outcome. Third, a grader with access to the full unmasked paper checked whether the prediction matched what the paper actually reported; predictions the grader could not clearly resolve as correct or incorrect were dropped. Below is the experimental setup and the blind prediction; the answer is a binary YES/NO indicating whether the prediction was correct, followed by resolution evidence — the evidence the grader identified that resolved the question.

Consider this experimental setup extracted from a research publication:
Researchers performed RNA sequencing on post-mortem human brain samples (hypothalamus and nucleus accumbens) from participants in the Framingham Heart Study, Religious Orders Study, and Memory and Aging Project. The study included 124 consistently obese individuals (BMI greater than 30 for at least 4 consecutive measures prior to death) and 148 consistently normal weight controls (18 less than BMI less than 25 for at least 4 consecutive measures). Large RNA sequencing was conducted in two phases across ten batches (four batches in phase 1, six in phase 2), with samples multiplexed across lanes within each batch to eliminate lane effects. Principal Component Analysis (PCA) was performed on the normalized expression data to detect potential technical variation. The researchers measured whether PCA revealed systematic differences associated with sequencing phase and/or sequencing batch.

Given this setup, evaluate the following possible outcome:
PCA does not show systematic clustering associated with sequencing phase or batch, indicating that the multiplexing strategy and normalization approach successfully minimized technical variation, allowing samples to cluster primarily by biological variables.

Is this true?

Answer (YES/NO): NO